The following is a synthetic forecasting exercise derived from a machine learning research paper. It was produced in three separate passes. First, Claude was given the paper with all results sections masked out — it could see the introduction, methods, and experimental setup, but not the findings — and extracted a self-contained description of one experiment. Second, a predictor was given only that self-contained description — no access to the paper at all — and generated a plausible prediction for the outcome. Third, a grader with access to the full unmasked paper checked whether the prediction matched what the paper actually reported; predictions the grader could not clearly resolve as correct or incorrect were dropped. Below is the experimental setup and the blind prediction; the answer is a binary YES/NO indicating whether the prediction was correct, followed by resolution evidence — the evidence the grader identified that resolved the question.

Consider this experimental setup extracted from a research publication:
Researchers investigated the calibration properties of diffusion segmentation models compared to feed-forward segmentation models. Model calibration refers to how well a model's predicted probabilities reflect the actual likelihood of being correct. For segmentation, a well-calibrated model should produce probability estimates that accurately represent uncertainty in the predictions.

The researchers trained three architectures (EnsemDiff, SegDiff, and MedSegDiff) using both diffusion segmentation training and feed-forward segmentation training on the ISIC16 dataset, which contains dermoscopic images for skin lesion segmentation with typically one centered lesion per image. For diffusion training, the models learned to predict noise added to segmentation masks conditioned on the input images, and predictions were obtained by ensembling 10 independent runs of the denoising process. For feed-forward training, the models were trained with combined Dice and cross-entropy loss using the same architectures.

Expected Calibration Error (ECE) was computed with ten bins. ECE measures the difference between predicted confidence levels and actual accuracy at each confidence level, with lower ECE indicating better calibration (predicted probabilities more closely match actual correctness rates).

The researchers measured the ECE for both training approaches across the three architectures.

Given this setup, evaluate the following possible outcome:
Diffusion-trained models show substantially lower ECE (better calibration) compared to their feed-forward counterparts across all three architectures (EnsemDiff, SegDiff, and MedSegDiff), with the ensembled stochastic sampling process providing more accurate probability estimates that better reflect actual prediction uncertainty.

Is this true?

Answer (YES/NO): NO